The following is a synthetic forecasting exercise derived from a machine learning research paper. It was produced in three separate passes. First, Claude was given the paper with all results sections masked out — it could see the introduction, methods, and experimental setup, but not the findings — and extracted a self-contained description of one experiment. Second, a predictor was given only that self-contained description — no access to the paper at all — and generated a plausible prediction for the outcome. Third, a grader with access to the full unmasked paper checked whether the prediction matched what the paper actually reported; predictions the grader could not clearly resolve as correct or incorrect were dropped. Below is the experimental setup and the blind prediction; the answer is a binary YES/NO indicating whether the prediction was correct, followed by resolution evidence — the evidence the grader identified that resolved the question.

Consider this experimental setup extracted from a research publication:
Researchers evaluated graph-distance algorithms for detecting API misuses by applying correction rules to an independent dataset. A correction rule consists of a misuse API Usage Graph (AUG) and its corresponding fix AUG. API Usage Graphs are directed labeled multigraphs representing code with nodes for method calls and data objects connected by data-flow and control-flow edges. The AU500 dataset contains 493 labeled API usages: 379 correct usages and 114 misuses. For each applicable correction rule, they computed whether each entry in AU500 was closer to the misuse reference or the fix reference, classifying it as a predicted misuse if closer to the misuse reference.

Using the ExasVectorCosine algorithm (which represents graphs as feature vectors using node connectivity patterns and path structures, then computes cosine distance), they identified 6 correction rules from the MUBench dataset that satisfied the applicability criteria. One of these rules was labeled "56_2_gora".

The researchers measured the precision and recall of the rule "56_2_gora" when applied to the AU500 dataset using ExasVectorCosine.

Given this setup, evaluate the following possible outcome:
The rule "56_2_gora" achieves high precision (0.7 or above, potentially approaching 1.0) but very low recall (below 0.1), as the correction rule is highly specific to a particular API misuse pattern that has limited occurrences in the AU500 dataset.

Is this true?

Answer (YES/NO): NO